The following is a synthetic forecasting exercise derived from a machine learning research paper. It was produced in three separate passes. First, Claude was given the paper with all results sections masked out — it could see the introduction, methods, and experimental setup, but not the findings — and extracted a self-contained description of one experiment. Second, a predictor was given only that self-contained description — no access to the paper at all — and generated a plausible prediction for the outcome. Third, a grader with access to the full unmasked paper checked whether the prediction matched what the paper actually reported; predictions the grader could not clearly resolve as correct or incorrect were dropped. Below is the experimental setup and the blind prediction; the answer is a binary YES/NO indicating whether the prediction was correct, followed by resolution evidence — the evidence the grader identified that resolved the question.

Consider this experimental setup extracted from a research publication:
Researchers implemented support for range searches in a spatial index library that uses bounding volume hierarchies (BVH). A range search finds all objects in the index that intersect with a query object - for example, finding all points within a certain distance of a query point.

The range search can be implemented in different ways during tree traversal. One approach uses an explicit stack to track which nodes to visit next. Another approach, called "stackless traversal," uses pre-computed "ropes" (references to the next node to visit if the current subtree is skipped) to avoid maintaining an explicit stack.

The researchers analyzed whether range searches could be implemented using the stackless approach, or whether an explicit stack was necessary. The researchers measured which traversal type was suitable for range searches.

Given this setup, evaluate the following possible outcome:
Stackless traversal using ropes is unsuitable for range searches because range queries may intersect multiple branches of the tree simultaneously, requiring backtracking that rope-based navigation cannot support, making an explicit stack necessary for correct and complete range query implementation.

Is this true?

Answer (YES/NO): NO